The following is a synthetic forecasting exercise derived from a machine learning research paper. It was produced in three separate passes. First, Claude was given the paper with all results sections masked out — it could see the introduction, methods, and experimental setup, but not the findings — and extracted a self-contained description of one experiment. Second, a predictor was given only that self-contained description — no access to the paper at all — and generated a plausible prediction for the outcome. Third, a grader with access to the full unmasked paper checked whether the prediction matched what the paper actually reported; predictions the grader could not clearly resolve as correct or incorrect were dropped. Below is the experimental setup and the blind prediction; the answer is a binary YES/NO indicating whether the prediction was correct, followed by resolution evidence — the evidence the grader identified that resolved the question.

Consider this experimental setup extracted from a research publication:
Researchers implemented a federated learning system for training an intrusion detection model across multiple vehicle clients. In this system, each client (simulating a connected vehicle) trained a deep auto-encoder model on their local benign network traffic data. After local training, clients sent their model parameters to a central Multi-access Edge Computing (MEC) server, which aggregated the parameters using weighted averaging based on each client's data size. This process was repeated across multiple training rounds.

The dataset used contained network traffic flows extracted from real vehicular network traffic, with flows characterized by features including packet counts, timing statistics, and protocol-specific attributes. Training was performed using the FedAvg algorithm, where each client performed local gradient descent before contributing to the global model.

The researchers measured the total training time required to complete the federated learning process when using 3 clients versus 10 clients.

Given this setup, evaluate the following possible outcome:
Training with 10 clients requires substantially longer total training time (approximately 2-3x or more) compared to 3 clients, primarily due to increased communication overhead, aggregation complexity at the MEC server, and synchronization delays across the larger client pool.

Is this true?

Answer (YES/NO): YES